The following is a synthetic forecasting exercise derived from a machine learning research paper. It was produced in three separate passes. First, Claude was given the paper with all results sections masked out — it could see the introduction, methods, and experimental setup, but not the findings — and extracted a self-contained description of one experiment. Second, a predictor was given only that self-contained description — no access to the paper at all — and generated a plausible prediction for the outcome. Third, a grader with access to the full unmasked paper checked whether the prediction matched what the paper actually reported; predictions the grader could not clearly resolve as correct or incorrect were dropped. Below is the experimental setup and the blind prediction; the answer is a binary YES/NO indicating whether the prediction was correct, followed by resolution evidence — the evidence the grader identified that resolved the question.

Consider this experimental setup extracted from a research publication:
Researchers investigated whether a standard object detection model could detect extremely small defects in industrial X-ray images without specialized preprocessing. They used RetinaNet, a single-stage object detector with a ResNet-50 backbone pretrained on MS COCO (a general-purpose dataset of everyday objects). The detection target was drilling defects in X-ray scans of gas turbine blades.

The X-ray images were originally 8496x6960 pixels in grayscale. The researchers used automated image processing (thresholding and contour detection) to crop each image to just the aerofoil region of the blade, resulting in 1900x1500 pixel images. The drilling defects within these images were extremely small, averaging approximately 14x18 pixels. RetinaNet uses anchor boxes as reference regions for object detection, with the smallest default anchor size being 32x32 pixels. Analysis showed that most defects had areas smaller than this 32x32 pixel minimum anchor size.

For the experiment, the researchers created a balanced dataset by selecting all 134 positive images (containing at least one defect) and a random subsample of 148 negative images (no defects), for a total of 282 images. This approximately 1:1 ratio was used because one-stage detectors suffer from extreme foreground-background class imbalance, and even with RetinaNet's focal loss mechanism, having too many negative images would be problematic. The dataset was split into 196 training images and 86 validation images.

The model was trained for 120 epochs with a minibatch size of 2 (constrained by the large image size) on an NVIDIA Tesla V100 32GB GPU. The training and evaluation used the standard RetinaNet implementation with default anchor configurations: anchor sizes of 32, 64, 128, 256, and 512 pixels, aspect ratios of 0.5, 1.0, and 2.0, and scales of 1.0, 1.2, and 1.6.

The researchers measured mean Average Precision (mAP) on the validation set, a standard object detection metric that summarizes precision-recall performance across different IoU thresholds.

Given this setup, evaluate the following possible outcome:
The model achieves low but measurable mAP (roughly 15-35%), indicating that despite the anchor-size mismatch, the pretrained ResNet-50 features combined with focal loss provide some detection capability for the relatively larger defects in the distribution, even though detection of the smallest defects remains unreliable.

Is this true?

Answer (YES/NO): NO